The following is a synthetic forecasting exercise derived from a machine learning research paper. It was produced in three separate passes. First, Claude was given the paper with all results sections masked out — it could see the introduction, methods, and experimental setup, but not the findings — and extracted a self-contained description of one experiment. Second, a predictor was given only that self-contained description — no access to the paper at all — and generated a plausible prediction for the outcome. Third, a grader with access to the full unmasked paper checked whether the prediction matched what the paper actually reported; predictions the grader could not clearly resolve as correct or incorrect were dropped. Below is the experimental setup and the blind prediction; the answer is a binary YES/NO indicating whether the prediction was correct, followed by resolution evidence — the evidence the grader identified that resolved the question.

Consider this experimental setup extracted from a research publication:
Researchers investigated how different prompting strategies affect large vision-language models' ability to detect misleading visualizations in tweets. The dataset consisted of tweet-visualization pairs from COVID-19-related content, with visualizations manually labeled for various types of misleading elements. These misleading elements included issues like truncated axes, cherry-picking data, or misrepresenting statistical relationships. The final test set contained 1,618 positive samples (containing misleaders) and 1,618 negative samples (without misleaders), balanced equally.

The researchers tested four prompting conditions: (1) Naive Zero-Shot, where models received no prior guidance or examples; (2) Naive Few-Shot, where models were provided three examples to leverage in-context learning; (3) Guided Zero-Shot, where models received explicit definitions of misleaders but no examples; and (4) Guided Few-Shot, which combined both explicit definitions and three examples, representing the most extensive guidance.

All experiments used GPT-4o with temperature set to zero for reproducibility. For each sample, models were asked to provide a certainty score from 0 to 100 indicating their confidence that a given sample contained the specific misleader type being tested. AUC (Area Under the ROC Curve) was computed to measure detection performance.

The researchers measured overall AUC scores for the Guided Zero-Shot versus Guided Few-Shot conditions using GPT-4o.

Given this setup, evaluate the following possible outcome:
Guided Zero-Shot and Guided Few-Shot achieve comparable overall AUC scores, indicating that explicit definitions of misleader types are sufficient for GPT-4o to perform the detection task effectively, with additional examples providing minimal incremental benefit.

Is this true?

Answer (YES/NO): NO